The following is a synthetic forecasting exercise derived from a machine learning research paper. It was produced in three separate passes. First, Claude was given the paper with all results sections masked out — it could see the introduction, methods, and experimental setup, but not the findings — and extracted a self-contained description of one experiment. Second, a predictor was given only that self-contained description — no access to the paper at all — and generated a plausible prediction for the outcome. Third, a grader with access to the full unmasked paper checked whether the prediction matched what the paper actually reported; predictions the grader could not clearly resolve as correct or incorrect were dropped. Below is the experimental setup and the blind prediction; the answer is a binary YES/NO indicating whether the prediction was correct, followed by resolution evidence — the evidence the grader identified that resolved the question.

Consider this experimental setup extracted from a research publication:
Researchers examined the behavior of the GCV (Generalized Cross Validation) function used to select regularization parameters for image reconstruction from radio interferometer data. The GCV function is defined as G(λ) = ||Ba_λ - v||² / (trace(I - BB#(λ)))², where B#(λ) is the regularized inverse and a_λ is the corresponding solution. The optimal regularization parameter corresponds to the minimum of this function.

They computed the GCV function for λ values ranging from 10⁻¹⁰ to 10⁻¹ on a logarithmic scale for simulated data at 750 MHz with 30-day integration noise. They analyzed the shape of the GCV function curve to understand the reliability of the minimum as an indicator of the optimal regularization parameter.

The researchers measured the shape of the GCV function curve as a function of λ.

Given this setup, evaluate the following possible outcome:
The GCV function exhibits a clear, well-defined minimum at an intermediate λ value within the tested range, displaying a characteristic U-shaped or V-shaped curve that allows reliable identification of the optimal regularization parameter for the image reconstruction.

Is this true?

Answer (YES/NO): NO